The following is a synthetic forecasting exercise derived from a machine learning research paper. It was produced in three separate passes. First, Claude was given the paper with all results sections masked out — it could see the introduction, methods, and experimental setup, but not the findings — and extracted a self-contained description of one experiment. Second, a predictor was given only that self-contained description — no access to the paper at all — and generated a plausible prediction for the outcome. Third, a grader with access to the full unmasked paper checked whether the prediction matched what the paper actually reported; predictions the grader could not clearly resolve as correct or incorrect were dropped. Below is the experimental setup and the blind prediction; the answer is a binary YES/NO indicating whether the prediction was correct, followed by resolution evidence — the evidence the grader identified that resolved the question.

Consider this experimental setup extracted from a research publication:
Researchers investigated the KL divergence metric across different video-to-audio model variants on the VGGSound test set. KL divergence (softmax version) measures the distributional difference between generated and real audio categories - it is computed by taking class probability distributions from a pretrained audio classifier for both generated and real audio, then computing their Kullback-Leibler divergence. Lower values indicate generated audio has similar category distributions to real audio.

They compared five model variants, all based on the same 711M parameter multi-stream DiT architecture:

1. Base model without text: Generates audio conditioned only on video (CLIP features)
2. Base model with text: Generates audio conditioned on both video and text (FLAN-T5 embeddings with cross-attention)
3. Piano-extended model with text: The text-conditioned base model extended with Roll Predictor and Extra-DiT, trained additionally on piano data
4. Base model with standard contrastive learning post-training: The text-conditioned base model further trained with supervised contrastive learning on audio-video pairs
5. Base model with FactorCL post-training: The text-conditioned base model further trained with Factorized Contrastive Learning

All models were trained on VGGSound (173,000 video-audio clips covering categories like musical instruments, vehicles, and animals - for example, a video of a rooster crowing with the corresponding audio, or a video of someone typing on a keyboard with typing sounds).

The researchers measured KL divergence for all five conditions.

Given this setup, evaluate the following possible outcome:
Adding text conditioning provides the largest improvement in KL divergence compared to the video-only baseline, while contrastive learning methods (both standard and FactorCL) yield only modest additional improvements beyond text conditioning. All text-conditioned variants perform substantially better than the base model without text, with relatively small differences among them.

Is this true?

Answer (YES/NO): YES